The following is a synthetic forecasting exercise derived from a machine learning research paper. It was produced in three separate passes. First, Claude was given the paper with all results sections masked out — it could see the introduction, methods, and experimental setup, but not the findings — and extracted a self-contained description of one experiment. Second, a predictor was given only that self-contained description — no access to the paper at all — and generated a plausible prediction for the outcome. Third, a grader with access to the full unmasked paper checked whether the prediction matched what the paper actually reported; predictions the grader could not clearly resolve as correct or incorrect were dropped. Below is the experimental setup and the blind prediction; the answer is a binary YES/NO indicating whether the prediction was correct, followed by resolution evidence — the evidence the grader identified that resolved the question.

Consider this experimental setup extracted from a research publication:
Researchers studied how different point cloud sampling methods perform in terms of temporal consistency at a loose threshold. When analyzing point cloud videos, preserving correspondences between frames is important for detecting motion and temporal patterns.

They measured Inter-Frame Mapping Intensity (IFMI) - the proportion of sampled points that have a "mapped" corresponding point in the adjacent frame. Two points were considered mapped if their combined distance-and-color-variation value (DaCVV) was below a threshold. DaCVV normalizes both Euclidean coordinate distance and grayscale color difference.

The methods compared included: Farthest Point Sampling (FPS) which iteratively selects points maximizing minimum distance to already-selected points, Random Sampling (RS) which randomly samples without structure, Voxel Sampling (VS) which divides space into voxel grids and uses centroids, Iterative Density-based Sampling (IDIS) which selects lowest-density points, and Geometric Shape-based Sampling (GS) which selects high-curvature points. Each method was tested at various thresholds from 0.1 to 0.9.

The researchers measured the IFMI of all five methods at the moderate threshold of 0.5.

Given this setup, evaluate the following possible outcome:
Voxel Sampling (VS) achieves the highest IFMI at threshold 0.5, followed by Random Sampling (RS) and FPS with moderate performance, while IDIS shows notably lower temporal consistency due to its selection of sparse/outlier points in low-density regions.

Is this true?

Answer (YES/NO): NO